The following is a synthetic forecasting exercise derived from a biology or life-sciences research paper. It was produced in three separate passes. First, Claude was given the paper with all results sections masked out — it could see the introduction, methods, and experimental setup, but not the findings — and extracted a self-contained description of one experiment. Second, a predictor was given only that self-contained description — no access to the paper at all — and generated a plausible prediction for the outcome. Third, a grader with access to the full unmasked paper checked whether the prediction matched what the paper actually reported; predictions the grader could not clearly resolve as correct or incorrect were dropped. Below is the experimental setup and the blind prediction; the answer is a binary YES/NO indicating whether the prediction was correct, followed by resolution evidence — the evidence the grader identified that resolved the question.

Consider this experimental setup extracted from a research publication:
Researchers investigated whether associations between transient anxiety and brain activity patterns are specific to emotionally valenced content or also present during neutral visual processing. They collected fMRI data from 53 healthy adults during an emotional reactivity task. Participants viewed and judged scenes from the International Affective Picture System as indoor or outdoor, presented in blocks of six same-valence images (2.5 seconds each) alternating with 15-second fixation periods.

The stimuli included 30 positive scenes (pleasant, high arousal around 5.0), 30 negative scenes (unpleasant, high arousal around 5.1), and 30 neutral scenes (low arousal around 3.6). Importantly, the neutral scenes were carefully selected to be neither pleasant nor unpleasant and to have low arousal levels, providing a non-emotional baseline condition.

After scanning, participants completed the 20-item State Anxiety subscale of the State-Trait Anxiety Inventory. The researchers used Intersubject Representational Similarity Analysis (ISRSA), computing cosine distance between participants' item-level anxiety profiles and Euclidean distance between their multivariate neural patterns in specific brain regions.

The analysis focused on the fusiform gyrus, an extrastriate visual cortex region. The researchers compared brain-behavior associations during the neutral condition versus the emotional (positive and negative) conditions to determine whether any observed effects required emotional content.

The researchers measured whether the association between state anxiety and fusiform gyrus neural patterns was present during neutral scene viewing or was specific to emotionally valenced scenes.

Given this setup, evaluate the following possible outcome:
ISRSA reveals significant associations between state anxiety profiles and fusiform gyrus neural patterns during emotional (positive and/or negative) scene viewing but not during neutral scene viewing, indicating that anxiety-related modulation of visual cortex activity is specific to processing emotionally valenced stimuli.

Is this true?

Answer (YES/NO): NO